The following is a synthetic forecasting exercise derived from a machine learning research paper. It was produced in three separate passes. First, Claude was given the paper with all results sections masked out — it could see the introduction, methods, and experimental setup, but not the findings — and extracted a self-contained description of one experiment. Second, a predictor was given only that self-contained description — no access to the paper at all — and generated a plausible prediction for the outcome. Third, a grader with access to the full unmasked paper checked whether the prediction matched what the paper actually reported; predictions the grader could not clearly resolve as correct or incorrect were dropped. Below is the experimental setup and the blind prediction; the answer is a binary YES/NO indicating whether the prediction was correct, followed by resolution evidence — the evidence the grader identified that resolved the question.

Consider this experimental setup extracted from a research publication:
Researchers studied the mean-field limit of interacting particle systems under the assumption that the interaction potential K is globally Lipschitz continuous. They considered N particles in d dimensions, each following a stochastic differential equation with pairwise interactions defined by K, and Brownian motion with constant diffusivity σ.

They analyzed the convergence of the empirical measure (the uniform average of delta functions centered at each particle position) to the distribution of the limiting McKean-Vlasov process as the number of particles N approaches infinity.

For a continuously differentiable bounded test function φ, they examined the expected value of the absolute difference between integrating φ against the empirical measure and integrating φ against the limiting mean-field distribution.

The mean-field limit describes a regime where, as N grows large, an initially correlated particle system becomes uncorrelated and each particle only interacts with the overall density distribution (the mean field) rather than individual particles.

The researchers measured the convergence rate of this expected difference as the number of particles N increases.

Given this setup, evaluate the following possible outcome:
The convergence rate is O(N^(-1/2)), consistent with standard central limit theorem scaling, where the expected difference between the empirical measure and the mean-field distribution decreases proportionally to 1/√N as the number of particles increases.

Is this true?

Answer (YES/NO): YES